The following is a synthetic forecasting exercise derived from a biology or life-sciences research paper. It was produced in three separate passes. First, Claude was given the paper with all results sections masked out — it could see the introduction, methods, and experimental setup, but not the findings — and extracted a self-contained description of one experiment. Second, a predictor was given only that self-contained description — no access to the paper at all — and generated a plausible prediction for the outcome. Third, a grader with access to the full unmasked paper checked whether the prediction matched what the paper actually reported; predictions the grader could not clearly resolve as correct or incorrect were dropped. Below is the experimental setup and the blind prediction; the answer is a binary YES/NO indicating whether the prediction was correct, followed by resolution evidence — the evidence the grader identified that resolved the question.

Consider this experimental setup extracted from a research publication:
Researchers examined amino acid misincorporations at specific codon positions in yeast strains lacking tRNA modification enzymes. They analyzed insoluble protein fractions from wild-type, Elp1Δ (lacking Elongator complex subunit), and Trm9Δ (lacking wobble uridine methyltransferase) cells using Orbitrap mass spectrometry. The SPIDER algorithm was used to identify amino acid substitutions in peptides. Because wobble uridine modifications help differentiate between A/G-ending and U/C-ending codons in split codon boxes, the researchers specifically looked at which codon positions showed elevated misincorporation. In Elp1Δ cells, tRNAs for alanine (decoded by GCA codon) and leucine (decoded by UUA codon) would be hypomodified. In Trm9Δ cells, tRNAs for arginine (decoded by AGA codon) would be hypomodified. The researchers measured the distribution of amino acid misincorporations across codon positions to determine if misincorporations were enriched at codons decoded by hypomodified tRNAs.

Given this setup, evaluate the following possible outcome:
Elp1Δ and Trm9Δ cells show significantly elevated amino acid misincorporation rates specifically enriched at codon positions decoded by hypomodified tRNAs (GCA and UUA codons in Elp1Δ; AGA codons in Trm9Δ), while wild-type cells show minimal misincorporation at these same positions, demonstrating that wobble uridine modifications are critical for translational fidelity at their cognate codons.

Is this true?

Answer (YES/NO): YES